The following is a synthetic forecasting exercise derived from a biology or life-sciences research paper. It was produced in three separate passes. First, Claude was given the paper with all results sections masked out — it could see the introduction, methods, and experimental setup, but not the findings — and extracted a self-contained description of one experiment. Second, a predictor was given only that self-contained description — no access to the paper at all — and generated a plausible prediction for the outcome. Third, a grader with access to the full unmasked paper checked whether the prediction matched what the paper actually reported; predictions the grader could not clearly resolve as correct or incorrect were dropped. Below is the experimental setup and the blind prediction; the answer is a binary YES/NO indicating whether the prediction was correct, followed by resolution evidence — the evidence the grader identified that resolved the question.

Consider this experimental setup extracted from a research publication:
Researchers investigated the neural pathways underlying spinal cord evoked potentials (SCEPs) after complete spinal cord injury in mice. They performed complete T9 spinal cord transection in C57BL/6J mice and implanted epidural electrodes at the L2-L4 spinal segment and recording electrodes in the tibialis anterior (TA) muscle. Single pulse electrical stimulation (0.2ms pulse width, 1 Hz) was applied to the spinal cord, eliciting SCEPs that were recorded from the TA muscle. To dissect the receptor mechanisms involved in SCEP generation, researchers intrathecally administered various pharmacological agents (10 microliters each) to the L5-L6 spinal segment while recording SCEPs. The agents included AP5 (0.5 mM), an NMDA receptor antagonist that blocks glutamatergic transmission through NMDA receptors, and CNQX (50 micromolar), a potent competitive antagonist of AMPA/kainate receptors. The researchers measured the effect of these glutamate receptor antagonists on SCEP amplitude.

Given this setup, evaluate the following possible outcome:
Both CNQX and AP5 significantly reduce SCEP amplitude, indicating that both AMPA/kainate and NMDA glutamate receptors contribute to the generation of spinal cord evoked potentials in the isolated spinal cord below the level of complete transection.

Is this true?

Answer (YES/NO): NO